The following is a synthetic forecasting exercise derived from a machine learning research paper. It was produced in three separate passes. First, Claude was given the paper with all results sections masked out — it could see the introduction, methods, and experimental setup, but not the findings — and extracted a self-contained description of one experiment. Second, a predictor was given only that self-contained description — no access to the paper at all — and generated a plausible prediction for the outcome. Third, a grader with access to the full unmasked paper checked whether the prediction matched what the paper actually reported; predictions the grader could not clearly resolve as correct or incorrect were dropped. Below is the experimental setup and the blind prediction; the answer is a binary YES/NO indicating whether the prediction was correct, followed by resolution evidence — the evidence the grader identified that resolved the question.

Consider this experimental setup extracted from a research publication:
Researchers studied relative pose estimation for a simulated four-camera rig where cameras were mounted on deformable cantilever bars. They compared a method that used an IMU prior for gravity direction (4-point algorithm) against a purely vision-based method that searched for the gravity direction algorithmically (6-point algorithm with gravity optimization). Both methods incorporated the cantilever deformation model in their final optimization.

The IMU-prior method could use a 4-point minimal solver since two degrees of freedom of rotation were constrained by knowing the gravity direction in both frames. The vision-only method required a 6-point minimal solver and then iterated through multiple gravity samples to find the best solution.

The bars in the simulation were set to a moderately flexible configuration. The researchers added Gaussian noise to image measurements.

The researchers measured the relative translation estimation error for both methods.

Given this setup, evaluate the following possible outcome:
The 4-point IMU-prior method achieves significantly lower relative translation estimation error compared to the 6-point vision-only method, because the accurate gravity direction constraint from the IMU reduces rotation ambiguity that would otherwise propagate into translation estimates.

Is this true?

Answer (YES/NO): YES